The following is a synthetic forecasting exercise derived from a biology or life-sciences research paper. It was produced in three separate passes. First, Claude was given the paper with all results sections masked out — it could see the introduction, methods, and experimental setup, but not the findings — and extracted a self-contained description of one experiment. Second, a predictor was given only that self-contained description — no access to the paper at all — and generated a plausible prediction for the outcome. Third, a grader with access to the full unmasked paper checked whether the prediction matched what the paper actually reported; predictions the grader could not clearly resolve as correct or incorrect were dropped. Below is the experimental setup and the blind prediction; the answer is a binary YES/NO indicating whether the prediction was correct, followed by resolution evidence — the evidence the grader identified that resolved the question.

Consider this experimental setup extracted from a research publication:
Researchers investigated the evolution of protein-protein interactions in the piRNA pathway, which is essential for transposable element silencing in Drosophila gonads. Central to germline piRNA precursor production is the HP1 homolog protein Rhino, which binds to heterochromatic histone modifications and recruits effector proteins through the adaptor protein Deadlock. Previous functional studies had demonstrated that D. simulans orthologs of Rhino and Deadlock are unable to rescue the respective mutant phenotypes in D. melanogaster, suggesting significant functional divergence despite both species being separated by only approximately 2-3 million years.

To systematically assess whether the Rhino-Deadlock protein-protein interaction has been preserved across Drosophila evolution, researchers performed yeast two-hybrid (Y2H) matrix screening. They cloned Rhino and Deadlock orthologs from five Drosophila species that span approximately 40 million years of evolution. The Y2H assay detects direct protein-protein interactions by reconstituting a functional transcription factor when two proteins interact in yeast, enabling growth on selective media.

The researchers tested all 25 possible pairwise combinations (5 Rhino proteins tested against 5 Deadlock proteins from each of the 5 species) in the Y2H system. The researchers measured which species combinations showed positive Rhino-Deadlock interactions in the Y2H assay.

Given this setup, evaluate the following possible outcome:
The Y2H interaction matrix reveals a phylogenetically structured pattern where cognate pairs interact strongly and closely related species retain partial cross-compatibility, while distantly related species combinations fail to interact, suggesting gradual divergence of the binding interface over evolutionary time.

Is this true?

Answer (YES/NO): NO